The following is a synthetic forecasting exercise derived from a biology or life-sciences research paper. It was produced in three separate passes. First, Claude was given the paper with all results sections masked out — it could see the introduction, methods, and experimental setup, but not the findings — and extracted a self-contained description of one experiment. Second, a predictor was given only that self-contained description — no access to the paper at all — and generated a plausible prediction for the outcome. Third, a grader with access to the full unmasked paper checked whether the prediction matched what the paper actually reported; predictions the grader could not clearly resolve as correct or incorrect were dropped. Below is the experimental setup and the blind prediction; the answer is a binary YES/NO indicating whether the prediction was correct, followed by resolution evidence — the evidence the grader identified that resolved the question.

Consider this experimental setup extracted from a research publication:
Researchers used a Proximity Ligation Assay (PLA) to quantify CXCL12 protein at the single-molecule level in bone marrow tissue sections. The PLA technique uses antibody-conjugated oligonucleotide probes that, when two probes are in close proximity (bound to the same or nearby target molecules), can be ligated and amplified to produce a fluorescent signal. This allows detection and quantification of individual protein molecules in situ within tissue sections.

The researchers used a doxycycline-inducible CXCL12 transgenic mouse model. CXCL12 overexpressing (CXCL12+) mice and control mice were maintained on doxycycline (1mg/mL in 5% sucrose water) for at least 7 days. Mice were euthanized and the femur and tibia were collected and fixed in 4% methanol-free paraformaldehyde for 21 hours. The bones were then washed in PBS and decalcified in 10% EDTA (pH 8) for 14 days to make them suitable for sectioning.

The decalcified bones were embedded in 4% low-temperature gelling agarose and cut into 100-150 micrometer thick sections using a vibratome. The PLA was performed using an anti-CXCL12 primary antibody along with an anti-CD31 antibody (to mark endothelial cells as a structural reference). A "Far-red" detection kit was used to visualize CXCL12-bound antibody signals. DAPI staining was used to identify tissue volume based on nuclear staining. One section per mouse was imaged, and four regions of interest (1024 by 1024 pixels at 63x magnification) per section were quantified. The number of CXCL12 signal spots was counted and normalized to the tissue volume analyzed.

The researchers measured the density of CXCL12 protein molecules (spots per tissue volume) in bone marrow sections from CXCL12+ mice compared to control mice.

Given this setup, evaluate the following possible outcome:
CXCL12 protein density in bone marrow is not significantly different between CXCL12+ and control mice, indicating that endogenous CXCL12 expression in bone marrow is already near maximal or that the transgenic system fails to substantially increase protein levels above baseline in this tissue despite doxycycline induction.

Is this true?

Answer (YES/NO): NO